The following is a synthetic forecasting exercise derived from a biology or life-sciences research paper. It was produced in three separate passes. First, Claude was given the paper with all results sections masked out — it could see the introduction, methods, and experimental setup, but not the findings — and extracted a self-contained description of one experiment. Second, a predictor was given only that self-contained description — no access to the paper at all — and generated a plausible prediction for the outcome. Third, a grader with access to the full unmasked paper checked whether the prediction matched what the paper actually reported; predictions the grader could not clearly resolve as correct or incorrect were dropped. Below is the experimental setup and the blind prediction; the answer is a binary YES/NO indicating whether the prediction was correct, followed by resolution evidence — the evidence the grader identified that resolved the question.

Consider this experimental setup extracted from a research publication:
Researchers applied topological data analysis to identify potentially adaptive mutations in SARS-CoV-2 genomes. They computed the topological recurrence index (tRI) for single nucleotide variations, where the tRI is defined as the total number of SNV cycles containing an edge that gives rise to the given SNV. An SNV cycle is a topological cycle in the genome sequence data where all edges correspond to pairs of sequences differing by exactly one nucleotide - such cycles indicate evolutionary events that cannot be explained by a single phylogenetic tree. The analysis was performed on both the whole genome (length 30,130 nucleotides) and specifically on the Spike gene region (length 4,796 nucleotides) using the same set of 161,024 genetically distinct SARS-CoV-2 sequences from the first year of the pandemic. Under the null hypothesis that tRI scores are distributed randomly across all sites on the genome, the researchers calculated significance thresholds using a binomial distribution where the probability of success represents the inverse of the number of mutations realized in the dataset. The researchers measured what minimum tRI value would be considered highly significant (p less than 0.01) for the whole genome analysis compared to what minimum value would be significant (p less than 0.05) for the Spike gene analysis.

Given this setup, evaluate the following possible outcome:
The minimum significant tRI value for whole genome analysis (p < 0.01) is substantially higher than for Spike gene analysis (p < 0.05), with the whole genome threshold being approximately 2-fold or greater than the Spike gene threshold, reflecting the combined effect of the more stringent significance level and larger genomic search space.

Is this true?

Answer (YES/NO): NO